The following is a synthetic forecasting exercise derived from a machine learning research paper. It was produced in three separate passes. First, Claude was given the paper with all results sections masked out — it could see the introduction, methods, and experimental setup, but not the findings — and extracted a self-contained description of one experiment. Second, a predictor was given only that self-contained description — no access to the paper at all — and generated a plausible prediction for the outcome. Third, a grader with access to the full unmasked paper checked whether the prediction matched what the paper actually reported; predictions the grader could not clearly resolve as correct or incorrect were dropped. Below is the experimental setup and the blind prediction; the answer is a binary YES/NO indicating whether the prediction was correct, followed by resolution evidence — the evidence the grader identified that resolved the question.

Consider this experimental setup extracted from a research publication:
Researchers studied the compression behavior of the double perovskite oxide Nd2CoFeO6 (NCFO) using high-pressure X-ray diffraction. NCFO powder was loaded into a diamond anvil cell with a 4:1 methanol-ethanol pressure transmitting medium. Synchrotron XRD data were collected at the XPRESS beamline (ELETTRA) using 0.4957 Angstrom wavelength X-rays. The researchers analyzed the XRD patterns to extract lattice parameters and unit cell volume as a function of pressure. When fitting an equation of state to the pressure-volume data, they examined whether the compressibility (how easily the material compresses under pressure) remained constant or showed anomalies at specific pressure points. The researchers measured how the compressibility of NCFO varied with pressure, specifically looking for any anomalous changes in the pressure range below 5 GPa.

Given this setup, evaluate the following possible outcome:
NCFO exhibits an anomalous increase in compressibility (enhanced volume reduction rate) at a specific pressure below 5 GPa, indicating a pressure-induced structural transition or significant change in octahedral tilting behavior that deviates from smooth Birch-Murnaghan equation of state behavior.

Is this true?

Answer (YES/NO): NO